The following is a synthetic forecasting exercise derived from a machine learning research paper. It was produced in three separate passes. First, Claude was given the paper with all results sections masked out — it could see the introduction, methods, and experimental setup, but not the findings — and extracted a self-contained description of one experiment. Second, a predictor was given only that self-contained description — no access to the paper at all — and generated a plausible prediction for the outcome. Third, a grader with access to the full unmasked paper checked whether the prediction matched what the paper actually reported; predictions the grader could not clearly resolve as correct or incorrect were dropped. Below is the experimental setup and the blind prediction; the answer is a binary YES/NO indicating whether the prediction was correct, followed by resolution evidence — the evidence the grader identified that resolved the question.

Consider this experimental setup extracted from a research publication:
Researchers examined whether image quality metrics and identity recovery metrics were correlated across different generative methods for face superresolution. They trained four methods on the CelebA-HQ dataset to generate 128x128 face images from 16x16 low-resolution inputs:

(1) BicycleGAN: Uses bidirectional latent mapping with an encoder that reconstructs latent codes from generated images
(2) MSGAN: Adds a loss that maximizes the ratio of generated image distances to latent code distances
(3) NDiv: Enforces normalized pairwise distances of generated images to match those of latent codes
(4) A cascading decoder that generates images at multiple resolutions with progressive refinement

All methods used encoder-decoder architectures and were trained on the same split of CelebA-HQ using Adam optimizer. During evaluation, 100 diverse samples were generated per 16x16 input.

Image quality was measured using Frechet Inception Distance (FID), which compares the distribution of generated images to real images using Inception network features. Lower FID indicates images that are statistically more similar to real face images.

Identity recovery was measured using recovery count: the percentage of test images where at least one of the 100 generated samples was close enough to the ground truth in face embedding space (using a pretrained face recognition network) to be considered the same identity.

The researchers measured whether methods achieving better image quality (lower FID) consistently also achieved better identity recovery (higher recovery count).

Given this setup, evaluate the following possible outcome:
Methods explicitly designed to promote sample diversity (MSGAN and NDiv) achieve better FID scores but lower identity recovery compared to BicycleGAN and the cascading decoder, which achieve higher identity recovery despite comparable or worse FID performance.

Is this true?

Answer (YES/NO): NO